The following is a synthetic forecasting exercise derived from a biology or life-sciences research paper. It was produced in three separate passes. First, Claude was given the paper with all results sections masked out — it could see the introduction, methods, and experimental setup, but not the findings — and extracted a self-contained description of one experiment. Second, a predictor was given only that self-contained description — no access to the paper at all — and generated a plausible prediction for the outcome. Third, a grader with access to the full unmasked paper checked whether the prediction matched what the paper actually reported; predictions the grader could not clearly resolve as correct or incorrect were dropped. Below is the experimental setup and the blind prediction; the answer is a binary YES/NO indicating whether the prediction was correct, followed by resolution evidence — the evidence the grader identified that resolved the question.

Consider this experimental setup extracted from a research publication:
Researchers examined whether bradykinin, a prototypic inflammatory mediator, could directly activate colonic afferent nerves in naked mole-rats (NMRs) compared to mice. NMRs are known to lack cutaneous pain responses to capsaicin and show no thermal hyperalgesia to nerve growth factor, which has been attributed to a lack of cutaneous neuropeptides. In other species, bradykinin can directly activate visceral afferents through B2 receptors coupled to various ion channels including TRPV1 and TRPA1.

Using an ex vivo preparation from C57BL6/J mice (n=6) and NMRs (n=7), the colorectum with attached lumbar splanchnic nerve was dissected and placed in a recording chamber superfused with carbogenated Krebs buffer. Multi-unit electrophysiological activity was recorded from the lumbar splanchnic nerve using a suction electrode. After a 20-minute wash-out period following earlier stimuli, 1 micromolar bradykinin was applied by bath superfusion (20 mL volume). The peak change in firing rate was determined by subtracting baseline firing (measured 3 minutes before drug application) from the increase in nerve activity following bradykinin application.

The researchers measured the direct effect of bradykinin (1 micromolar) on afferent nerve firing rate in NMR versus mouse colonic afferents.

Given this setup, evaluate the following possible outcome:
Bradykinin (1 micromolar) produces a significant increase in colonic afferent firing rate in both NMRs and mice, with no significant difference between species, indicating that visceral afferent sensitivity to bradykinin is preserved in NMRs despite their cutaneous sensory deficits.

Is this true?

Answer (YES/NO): NO